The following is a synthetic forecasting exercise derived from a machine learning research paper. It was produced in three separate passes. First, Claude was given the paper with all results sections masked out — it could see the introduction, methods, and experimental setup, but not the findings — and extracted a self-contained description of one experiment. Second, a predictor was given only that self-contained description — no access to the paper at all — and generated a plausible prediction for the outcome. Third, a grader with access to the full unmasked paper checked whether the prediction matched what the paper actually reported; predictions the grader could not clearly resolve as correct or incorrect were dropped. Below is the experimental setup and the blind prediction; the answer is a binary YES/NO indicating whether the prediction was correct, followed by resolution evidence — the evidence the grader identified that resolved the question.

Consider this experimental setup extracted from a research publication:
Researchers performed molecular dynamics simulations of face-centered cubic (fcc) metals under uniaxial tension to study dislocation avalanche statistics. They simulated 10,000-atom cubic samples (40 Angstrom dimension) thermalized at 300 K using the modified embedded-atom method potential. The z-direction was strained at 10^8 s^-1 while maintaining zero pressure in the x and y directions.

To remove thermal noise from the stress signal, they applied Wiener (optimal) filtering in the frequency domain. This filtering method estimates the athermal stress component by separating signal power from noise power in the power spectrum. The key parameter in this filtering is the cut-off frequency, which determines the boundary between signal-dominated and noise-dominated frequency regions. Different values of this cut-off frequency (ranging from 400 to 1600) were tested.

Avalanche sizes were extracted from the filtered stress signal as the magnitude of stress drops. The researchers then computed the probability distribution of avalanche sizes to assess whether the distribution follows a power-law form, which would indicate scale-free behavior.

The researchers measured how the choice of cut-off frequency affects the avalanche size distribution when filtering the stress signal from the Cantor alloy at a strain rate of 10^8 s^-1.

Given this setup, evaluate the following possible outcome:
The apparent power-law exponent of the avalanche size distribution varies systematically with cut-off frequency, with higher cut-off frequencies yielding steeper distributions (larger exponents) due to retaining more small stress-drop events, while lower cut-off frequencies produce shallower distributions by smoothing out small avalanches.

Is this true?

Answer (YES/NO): NO